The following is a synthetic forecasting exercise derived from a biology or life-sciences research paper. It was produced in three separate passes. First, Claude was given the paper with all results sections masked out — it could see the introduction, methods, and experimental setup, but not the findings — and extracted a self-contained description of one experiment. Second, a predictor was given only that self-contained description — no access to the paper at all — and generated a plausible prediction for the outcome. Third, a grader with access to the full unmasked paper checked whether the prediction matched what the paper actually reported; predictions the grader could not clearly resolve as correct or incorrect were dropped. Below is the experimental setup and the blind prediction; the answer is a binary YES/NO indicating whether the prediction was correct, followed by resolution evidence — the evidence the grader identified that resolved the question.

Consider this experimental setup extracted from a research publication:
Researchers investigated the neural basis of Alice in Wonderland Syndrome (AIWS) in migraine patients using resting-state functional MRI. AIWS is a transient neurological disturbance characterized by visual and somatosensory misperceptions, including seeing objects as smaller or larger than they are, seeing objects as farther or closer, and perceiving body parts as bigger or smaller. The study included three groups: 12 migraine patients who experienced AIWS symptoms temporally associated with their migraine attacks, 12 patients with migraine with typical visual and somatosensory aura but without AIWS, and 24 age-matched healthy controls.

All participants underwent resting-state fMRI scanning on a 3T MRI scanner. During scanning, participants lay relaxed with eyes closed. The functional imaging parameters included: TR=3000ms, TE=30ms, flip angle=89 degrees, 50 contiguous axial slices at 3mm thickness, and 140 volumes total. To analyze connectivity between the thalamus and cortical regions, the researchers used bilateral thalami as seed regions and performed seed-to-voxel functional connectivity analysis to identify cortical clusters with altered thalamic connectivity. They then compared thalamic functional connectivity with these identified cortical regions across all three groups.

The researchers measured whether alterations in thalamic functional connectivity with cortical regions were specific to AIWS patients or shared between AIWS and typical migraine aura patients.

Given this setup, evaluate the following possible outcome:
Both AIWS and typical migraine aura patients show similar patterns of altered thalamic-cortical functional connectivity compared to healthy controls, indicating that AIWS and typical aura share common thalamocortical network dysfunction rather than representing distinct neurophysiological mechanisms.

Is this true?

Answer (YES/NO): YES